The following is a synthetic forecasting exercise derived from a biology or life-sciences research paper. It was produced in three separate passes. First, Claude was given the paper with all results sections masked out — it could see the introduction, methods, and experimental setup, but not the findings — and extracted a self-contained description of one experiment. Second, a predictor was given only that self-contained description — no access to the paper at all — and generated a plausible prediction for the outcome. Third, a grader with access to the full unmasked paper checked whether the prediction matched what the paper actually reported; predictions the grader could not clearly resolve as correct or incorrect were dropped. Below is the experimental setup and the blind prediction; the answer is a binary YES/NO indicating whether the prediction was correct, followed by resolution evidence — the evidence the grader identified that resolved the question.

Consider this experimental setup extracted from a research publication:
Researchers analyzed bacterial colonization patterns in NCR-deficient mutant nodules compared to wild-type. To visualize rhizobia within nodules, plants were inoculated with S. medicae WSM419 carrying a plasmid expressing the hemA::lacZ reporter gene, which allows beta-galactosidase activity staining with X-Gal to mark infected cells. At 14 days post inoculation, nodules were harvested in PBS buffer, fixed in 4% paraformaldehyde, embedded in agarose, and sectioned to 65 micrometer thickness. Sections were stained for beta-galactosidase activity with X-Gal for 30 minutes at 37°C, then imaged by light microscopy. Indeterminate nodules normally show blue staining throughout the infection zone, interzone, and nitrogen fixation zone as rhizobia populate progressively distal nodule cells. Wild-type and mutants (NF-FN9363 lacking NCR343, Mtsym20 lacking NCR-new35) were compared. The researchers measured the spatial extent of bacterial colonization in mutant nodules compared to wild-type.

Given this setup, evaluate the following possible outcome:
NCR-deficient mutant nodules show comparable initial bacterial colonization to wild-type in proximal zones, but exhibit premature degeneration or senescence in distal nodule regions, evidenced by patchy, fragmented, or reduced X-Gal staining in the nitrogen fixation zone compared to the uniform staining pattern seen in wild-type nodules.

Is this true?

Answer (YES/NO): NO